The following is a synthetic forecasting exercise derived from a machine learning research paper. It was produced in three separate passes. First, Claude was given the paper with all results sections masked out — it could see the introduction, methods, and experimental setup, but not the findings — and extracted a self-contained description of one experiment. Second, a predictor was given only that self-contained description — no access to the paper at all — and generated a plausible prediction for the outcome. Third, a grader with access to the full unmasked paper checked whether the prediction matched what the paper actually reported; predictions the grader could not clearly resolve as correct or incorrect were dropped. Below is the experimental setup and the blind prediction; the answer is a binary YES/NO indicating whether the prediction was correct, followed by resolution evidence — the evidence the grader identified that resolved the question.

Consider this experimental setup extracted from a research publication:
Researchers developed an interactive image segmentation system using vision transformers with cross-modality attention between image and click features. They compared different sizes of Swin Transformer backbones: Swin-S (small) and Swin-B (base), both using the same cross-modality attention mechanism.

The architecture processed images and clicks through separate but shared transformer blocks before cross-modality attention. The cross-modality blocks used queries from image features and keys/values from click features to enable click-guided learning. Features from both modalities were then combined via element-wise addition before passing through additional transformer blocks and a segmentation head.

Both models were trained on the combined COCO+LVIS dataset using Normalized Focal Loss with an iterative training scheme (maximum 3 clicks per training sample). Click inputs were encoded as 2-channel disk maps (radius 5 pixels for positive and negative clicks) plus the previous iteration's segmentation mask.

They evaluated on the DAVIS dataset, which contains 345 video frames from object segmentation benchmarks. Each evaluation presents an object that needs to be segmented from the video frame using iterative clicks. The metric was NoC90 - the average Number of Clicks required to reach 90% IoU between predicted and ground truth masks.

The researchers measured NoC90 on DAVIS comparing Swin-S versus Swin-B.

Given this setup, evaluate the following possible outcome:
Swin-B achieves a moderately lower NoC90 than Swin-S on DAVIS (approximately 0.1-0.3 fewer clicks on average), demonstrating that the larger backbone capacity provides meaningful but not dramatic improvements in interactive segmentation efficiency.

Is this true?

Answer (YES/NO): NO